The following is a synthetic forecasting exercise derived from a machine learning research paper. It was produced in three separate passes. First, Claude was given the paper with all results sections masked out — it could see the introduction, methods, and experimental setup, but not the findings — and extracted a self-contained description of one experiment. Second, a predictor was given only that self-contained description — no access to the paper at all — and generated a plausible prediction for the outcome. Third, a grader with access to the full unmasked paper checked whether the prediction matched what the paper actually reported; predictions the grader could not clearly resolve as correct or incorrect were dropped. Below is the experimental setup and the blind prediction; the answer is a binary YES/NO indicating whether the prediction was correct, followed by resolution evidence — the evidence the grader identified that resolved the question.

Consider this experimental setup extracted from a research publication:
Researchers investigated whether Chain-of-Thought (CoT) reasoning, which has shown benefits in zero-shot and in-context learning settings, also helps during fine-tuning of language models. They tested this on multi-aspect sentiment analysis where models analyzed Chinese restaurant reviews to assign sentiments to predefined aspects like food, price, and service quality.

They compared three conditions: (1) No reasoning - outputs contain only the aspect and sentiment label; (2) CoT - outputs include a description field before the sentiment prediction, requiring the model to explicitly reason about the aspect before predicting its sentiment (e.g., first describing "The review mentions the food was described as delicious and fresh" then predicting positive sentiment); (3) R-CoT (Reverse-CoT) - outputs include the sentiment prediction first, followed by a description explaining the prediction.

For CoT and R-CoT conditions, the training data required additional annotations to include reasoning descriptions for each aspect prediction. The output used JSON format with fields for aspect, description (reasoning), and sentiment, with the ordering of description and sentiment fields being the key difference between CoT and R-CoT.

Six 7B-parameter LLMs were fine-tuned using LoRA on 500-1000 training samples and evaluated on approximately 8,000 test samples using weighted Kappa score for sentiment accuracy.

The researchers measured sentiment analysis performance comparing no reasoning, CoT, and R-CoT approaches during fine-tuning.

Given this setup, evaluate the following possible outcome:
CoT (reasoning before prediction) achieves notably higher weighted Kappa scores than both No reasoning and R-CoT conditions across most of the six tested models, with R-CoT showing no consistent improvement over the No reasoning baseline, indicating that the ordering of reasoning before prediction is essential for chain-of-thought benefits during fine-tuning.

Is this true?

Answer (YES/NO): NO